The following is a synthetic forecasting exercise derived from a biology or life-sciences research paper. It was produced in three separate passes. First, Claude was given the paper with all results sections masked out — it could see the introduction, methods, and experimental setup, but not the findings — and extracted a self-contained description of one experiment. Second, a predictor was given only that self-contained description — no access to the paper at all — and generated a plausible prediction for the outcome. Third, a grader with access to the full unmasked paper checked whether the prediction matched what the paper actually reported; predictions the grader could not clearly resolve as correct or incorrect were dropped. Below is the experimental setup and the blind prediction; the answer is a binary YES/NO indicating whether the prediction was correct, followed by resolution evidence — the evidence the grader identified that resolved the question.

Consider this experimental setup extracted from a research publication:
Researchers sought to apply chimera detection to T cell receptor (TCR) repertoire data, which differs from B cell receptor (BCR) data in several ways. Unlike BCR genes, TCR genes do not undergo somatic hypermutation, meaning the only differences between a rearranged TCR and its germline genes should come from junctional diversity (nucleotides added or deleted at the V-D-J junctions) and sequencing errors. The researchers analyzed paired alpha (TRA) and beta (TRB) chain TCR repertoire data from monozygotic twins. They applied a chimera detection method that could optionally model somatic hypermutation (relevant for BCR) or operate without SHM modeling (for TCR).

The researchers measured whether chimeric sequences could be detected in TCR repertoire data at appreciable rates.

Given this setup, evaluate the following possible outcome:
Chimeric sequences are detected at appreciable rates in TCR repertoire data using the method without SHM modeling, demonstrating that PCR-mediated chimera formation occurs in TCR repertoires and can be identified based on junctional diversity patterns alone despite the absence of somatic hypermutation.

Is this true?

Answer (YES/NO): NO